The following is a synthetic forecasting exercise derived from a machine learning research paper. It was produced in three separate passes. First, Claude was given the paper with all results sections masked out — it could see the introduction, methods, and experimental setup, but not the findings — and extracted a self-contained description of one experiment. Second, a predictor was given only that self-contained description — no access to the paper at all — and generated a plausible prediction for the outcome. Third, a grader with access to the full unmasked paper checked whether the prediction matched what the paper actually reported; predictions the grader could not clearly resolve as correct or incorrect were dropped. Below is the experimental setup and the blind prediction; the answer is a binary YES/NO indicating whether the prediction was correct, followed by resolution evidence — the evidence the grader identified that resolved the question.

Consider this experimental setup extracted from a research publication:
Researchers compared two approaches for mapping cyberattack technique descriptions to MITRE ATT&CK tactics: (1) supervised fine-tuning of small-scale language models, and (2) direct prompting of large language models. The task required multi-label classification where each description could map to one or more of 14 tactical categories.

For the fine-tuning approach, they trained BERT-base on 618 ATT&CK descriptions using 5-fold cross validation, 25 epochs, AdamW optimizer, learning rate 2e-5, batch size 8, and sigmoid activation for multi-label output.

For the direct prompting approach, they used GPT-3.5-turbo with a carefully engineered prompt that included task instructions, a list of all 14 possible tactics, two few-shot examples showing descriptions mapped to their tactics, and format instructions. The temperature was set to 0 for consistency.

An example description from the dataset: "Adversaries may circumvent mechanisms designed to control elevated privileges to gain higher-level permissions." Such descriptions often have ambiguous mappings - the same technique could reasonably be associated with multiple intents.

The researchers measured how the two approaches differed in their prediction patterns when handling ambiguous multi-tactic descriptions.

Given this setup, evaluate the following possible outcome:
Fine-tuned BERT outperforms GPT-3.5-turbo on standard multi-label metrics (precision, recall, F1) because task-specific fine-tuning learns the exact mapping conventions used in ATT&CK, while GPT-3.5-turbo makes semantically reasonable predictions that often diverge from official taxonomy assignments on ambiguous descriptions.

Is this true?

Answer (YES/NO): YES